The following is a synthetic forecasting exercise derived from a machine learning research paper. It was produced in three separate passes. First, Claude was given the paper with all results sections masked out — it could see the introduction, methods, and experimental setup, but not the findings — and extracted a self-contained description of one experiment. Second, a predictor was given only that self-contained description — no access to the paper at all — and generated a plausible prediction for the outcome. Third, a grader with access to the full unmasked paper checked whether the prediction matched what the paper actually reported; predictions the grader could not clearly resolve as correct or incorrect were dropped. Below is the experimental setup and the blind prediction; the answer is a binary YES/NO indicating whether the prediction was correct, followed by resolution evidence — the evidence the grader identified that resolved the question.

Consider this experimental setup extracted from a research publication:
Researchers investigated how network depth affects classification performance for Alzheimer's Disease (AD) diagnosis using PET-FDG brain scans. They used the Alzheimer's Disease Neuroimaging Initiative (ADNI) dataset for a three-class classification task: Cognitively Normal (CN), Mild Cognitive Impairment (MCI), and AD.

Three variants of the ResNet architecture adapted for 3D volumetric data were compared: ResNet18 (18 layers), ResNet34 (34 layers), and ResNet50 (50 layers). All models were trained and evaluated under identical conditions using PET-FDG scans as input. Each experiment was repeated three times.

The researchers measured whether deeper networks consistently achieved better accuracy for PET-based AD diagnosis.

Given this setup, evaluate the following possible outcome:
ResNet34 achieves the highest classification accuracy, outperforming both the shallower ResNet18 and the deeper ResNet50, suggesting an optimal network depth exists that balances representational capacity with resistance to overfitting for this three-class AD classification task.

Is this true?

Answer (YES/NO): NO